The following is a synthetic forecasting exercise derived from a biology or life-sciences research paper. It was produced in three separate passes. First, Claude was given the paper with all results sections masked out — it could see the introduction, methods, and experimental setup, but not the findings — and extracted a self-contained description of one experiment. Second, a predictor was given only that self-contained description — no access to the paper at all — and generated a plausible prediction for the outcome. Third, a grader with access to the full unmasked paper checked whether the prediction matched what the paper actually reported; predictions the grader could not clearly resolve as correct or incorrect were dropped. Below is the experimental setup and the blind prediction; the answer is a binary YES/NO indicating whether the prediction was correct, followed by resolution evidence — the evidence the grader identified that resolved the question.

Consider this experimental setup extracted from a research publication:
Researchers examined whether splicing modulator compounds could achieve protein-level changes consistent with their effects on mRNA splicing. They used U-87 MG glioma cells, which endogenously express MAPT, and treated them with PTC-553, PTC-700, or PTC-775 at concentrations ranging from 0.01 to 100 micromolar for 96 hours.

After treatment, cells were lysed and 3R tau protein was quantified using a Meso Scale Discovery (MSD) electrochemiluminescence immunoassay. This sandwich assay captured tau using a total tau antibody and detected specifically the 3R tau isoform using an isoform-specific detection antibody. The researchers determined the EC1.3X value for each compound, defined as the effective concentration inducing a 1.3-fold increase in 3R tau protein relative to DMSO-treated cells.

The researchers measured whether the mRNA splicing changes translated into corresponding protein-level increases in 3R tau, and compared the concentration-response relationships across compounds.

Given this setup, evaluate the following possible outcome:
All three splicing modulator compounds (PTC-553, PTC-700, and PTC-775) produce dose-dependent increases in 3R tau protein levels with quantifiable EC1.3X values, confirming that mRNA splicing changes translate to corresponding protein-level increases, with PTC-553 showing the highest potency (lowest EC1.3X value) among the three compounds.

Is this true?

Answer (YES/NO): NO